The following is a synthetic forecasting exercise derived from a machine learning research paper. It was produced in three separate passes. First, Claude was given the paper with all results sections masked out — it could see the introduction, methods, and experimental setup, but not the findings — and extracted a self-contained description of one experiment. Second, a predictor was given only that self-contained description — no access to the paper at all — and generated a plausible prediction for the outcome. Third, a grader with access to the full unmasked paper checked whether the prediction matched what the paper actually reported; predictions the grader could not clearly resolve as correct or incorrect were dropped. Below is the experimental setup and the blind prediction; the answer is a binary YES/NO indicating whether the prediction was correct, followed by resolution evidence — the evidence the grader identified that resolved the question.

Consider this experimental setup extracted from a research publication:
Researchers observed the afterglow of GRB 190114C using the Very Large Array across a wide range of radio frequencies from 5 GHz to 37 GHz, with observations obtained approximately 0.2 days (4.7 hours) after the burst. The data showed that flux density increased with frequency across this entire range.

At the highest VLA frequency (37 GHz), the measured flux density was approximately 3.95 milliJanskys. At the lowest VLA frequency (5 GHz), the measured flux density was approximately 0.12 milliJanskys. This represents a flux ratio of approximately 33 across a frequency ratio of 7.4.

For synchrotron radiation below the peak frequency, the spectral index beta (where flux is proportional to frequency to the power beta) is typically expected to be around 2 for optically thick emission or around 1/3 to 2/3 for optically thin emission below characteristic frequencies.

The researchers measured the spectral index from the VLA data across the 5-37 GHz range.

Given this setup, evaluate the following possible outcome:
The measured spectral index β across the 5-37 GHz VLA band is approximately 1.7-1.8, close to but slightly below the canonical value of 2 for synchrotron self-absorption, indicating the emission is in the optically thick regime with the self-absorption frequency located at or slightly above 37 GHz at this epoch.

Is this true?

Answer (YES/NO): NO